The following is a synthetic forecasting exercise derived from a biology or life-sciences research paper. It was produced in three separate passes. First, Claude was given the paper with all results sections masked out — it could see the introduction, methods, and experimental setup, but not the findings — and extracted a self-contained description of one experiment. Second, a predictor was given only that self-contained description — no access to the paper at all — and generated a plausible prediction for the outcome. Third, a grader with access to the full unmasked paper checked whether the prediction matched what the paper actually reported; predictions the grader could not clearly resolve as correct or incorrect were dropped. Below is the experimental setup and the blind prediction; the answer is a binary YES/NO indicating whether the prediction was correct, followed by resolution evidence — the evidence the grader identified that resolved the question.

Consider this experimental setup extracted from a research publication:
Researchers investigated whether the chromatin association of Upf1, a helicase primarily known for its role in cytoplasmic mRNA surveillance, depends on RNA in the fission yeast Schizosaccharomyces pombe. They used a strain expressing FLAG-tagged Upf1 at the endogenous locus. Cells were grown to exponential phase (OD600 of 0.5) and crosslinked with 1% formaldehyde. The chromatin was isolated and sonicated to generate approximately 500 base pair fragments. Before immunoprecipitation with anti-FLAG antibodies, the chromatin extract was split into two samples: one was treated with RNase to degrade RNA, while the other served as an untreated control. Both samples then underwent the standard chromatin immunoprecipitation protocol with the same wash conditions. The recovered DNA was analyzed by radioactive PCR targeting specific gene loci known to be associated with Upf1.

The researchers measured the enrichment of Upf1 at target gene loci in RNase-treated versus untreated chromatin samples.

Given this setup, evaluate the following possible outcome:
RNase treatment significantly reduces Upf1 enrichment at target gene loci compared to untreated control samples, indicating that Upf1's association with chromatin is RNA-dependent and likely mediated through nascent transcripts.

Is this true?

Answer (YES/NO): YES